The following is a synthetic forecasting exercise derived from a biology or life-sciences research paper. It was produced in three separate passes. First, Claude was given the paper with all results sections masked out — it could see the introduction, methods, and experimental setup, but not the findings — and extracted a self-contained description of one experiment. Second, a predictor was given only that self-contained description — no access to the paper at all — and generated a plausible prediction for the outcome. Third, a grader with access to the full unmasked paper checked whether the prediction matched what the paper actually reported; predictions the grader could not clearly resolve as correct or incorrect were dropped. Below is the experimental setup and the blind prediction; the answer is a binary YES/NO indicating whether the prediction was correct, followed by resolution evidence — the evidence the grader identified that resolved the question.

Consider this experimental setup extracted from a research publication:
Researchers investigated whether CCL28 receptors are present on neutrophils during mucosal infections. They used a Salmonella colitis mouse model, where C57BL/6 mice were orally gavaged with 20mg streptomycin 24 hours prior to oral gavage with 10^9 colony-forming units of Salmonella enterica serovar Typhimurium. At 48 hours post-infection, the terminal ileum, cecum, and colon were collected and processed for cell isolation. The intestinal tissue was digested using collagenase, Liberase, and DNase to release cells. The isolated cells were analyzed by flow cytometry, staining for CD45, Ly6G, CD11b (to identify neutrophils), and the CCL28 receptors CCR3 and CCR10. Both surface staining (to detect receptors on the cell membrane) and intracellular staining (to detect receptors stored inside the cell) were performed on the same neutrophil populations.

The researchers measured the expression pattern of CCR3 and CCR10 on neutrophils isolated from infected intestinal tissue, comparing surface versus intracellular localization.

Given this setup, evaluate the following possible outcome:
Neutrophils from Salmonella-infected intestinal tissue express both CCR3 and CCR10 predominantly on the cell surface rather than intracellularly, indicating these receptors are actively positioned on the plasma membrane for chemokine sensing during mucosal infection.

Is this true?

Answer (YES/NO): NO